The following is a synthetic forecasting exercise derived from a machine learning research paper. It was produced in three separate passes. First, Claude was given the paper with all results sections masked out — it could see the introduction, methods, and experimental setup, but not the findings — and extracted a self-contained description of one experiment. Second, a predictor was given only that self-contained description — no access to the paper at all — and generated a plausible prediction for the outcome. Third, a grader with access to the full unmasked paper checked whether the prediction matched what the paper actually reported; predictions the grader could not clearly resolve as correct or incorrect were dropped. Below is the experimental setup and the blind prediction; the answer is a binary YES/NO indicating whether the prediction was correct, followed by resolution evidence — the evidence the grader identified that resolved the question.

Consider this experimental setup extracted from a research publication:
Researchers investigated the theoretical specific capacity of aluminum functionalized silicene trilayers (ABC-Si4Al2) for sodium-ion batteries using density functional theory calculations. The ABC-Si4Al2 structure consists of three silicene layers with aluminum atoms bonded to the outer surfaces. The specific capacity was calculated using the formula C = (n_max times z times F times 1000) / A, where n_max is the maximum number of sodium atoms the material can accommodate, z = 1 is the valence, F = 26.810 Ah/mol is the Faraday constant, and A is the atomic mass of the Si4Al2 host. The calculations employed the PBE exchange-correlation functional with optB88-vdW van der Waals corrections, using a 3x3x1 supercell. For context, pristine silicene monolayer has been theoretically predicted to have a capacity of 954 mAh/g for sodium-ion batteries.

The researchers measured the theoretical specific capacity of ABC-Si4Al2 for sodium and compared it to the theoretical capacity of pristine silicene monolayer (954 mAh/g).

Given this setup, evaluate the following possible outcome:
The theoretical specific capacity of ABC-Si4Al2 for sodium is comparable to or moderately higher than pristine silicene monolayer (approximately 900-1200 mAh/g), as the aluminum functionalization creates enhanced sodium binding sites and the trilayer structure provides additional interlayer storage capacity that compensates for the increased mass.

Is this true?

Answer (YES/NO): NO